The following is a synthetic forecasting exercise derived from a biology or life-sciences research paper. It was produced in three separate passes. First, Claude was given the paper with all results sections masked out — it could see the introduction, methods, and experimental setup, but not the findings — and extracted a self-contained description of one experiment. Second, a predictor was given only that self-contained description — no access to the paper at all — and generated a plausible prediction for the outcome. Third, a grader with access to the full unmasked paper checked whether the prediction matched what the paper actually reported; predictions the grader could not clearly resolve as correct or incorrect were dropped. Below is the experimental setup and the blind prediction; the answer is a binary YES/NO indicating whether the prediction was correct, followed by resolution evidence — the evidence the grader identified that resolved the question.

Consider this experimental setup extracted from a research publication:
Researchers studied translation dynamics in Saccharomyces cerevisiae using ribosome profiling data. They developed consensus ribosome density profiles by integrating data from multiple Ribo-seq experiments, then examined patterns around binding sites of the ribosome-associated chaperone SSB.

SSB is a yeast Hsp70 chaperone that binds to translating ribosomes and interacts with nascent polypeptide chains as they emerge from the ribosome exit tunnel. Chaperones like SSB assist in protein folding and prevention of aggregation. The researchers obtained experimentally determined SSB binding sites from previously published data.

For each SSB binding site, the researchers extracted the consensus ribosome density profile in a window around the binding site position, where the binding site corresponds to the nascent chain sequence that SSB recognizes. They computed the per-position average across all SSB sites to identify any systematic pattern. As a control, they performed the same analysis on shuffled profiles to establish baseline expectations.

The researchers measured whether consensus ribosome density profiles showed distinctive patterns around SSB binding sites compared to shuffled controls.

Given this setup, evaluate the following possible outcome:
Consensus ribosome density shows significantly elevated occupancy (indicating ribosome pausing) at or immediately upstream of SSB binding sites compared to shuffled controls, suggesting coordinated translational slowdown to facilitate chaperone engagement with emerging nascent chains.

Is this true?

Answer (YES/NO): YES